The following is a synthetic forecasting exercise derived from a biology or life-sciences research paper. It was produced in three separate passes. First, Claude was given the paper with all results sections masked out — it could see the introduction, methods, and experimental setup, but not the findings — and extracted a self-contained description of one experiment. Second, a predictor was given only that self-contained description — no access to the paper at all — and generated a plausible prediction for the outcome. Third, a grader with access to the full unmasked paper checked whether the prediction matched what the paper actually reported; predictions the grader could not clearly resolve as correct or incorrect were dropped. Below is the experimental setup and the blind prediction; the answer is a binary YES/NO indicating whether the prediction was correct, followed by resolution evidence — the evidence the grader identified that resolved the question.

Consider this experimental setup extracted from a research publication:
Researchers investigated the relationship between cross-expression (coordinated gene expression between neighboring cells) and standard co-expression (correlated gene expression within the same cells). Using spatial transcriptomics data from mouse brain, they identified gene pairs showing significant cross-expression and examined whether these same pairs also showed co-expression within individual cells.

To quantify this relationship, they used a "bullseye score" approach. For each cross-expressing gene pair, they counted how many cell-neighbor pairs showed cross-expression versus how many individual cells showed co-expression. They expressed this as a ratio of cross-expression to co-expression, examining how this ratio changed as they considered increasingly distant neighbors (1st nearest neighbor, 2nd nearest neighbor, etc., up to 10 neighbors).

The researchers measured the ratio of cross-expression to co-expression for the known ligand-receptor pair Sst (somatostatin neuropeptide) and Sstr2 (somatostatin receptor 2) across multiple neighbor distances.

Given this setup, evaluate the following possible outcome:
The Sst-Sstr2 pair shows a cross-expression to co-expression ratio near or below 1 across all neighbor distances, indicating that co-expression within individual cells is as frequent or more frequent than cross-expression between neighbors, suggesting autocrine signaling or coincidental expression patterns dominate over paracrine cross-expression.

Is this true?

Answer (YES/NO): NO